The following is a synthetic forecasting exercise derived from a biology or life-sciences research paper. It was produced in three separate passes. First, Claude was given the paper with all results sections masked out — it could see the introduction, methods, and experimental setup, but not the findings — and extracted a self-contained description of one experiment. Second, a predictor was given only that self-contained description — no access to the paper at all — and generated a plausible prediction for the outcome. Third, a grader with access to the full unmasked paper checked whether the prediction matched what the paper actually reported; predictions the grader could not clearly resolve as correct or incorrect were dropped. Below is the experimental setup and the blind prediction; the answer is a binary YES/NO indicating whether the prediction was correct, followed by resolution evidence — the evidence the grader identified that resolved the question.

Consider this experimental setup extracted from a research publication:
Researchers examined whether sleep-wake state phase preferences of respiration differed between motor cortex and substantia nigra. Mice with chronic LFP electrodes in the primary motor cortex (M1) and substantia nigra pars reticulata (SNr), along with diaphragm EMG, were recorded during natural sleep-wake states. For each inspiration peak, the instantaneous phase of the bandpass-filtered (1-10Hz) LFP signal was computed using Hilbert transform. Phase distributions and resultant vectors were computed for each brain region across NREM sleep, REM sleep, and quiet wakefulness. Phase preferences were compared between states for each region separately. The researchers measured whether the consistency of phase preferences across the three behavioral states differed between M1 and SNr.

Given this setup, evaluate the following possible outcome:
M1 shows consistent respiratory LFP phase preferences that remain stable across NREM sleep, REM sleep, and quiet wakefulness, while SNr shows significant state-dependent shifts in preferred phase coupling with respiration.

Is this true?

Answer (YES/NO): YES